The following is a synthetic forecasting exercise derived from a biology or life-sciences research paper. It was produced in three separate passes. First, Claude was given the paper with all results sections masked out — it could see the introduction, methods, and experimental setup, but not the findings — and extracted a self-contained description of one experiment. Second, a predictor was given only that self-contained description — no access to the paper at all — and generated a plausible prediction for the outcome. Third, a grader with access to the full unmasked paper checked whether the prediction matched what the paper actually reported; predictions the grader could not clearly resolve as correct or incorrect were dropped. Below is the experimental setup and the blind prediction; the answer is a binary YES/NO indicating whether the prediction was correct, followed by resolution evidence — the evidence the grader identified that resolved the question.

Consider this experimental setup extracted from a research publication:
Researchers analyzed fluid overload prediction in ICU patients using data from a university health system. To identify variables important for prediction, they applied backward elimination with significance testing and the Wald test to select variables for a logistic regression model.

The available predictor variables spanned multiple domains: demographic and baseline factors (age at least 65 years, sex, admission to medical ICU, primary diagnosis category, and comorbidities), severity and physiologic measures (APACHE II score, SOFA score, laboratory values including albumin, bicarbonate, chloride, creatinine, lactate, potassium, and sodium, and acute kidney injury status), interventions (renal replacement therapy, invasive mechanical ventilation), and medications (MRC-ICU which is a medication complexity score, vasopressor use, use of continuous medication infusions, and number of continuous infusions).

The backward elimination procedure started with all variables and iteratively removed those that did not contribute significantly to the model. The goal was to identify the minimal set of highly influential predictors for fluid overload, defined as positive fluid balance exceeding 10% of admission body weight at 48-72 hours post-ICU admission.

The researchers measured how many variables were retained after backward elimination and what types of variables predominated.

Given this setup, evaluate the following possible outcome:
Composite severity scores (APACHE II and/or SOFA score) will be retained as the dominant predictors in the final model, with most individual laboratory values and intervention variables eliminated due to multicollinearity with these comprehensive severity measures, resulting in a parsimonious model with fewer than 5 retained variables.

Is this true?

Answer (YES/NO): NO